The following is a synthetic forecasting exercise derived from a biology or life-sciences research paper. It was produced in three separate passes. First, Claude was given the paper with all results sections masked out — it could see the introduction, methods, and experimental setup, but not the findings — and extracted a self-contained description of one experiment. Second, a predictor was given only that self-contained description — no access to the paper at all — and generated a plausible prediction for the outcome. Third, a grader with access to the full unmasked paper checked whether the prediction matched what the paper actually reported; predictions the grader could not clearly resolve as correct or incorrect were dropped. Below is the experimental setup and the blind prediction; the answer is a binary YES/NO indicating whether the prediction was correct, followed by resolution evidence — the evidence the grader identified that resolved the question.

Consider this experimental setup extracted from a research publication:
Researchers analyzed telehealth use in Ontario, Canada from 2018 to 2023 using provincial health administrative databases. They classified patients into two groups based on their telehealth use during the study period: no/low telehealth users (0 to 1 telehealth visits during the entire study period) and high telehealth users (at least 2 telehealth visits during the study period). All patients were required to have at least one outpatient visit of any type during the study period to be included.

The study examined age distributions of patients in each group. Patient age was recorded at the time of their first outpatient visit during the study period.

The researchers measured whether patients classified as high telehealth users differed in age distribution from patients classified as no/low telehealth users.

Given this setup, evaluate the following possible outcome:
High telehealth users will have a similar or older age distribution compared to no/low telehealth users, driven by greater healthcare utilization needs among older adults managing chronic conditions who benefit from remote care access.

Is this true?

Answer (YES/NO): YES